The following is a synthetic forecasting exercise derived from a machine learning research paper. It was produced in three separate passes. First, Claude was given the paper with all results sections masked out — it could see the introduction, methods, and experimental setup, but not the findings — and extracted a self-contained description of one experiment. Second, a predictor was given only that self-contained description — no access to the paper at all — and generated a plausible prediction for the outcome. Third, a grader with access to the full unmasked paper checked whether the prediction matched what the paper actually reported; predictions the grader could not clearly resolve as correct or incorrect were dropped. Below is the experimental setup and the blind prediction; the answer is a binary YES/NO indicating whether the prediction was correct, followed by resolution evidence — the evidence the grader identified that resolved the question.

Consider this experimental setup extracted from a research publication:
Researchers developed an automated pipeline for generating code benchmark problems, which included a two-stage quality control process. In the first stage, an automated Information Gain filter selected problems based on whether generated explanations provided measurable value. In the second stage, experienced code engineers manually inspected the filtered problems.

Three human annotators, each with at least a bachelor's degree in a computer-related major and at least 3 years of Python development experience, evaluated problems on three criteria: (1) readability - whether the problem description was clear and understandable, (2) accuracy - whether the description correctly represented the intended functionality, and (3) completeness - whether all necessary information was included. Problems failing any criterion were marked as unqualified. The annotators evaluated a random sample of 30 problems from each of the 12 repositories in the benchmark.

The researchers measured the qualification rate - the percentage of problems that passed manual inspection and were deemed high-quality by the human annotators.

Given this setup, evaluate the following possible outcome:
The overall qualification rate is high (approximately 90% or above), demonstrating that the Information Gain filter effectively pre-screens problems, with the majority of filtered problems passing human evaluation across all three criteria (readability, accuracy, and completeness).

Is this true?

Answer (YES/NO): NO